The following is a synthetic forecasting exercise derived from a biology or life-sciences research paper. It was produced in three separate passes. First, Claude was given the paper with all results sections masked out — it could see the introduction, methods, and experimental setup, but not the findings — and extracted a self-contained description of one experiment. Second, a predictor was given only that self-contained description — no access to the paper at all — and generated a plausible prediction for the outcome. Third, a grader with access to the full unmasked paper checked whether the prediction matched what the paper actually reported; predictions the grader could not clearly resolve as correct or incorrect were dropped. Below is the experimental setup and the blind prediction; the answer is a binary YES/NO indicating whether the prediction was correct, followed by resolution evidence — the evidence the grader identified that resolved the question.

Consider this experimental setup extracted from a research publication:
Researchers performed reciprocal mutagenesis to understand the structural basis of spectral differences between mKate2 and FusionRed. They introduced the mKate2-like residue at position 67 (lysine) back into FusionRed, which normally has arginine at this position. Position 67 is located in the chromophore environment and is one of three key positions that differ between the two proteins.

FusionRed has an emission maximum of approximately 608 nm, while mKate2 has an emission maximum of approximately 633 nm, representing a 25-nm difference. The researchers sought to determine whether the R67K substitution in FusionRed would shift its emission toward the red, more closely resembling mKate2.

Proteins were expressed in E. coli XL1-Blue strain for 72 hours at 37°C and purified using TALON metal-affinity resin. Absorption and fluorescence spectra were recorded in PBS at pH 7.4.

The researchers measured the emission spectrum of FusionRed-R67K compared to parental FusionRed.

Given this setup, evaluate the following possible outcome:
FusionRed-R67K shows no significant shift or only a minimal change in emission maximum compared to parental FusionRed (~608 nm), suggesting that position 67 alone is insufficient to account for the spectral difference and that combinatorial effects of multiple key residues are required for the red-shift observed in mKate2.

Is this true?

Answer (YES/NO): YES